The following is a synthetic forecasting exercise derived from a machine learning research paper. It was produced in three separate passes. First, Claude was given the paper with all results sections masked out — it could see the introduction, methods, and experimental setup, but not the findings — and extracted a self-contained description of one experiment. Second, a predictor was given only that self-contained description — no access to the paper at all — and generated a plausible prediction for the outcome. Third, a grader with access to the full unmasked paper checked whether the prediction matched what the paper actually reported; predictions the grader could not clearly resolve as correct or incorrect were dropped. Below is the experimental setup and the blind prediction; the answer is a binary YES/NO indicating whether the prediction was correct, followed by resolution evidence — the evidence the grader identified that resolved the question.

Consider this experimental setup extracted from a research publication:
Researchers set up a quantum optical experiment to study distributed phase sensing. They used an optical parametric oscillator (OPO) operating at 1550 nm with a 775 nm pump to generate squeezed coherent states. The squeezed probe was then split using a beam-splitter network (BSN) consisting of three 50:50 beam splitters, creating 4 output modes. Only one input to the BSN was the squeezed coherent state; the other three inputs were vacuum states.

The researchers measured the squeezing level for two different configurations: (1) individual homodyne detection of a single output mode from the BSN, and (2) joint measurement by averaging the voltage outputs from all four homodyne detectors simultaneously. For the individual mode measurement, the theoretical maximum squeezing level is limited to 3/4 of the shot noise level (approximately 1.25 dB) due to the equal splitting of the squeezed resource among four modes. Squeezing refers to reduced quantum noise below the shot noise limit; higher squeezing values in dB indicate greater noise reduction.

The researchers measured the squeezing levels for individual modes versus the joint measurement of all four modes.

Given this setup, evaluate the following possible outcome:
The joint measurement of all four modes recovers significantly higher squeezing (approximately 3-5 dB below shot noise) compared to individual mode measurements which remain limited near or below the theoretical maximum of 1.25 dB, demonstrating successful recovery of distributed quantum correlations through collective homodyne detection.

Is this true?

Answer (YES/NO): YES